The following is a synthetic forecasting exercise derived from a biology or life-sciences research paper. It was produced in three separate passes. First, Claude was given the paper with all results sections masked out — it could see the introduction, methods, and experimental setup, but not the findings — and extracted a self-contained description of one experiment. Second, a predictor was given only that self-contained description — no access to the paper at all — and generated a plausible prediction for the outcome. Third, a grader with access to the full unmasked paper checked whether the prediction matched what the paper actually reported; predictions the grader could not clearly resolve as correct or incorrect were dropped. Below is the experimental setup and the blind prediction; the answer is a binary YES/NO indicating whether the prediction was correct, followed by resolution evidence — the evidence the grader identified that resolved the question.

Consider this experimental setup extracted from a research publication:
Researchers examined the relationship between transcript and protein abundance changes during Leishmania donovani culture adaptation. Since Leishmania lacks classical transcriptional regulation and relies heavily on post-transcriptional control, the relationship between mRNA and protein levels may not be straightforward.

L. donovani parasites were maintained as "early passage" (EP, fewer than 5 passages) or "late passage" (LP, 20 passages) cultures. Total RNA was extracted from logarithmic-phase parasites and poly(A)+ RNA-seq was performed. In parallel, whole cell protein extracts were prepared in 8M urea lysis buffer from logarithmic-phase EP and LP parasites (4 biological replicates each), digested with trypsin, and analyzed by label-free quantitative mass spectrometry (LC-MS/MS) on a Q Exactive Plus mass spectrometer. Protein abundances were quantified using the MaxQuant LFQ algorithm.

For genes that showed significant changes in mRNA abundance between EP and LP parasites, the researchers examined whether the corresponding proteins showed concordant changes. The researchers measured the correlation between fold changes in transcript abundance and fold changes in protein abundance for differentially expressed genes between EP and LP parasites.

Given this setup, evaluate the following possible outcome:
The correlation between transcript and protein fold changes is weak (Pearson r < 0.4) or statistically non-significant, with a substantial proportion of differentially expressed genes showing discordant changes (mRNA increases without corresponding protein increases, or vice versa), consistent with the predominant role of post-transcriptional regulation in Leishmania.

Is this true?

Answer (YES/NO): YES